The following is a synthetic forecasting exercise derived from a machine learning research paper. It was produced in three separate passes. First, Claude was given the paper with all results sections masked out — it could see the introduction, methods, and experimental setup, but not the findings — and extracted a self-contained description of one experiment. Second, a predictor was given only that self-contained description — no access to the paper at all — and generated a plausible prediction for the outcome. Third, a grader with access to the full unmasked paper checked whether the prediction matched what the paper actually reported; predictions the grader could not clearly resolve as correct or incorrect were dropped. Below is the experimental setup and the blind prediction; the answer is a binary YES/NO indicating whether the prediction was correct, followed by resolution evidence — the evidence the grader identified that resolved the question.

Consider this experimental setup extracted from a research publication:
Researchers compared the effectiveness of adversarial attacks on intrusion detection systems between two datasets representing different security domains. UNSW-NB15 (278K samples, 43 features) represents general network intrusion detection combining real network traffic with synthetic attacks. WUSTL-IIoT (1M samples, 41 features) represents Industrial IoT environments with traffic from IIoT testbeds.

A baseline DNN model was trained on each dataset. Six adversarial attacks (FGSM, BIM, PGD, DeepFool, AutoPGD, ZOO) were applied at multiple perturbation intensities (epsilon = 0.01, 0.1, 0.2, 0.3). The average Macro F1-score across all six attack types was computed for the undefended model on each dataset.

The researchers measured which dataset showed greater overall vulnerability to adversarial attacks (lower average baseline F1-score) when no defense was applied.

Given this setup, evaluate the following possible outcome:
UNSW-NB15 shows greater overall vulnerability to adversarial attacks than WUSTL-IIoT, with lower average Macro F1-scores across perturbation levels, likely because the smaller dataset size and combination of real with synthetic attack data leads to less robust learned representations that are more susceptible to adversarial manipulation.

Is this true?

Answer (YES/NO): NO